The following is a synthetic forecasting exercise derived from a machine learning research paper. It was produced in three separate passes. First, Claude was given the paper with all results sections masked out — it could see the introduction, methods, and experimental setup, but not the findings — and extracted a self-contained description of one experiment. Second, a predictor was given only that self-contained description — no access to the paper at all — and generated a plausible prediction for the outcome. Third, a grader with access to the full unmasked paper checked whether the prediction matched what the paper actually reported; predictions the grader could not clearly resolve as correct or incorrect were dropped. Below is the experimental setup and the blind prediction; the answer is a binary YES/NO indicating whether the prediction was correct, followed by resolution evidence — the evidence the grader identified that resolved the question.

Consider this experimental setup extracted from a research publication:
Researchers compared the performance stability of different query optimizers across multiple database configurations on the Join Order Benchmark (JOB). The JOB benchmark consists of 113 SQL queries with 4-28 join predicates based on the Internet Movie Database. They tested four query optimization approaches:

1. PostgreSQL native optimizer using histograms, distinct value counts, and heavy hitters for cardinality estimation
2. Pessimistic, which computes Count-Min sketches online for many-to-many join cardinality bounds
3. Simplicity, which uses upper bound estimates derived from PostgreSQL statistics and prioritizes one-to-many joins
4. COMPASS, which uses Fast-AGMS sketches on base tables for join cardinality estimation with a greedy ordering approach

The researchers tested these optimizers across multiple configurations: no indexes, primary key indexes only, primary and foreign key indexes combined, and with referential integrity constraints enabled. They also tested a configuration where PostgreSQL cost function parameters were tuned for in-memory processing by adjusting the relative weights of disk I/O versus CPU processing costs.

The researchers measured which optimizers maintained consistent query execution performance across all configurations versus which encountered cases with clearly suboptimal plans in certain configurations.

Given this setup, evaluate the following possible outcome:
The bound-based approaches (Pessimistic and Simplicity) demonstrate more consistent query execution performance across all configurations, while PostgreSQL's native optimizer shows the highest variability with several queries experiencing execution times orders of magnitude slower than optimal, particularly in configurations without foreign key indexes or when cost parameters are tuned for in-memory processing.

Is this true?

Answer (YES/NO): NO